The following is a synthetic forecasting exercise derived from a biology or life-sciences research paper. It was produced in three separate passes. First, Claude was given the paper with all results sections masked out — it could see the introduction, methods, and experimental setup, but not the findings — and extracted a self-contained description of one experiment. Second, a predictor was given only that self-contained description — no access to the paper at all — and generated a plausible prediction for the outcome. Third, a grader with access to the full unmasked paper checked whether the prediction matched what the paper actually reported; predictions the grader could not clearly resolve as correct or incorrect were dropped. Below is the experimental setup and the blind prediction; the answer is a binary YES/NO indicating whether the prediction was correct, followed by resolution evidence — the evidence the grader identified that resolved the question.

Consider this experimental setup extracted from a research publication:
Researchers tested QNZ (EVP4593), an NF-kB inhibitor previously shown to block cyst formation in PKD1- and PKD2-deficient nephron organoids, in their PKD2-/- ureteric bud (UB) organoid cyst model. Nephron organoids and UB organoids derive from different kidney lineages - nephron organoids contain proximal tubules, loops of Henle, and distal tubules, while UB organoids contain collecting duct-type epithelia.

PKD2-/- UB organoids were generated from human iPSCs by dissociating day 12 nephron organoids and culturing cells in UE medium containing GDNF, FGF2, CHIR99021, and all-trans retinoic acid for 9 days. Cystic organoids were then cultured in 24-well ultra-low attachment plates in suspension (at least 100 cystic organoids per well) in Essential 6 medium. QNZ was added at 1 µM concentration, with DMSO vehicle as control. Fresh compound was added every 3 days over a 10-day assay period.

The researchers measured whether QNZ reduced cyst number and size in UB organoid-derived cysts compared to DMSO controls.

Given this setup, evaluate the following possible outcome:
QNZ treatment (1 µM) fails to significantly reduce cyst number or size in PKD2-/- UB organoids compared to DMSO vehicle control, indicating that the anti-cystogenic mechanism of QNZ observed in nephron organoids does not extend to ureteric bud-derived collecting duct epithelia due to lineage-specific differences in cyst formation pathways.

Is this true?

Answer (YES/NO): NO